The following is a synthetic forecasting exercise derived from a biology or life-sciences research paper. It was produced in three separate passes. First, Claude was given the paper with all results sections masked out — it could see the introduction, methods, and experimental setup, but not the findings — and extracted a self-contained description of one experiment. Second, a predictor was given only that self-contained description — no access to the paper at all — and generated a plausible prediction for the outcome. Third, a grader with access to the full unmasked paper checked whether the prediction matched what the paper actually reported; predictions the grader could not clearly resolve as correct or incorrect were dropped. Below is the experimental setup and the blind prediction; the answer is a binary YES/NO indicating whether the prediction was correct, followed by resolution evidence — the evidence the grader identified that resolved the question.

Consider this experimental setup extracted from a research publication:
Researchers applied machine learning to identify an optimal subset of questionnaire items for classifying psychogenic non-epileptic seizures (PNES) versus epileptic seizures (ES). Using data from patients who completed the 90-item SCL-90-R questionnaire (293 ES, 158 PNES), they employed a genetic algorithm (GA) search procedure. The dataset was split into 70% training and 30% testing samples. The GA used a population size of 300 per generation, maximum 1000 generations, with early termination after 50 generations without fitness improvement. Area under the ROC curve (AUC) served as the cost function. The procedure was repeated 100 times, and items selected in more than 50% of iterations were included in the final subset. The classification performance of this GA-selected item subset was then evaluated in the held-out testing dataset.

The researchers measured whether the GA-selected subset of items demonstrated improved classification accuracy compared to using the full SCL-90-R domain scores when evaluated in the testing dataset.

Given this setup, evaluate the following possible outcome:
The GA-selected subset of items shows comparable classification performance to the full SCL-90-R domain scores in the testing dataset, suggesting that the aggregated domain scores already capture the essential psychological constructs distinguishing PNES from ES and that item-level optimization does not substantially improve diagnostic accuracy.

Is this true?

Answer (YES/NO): YES